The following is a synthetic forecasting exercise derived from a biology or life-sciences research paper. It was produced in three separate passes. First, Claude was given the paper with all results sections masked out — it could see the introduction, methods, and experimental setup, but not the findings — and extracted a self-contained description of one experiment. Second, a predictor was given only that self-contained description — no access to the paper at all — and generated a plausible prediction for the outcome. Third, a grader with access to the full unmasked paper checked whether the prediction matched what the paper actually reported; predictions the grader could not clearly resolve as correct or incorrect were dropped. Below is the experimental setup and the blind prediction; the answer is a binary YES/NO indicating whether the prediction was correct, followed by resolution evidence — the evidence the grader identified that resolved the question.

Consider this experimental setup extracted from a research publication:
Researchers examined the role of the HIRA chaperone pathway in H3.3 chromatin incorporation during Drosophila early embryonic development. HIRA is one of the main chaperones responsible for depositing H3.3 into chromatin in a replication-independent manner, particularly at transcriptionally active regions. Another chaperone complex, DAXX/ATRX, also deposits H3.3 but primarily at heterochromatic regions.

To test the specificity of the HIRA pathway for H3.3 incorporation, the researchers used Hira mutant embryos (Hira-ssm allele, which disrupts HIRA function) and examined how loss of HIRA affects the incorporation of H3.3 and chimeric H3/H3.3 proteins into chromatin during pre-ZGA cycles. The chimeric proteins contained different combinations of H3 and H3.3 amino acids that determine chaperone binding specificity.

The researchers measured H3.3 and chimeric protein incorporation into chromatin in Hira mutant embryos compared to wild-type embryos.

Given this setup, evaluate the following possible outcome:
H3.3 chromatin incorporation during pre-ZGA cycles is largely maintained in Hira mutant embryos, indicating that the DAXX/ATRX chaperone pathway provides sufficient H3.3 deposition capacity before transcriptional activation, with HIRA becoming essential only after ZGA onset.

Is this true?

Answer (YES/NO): NO